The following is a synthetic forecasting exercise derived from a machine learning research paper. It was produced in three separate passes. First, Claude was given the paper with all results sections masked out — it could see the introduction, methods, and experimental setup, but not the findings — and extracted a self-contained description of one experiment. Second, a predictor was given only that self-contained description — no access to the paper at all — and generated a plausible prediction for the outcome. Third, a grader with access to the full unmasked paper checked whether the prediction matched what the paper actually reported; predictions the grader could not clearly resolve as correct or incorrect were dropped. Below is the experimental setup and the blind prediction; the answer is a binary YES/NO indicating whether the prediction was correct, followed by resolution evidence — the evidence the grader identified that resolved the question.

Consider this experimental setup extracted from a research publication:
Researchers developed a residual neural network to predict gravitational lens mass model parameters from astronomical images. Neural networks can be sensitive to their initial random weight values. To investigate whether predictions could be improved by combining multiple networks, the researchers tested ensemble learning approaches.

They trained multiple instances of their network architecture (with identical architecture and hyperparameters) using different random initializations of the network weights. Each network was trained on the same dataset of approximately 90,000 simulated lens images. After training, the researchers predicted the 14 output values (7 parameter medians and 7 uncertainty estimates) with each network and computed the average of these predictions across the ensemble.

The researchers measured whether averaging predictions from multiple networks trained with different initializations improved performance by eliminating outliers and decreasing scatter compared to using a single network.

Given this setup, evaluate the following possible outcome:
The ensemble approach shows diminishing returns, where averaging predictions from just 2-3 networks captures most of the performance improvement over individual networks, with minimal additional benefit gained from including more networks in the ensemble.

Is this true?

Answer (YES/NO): NO